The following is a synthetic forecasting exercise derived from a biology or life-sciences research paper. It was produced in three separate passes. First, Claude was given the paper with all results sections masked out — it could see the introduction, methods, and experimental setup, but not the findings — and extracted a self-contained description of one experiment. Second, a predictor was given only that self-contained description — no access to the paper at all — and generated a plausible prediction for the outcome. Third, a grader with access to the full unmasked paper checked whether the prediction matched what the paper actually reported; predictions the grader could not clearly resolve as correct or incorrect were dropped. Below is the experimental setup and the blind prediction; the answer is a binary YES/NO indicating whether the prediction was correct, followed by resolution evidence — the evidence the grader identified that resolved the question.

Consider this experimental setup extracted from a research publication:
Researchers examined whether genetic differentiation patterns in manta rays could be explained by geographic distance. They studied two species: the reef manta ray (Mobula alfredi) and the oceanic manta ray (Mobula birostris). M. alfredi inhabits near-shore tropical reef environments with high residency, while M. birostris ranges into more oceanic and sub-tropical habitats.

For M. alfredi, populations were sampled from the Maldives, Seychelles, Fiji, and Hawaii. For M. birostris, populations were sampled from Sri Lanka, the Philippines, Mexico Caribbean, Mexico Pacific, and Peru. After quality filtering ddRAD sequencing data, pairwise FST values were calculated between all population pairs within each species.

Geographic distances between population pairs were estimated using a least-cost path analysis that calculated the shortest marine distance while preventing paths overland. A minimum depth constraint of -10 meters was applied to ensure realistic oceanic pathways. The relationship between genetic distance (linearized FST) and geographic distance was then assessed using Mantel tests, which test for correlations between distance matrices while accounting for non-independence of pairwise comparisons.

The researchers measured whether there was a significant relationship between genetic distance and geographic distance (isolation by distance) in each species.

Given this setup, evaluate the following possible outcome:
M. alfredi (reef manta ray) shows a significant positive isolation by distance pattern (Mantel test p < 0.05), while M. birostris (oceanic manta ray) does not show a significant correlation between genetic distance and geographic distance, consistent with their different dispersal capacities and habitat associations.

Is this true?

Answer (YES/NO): YES